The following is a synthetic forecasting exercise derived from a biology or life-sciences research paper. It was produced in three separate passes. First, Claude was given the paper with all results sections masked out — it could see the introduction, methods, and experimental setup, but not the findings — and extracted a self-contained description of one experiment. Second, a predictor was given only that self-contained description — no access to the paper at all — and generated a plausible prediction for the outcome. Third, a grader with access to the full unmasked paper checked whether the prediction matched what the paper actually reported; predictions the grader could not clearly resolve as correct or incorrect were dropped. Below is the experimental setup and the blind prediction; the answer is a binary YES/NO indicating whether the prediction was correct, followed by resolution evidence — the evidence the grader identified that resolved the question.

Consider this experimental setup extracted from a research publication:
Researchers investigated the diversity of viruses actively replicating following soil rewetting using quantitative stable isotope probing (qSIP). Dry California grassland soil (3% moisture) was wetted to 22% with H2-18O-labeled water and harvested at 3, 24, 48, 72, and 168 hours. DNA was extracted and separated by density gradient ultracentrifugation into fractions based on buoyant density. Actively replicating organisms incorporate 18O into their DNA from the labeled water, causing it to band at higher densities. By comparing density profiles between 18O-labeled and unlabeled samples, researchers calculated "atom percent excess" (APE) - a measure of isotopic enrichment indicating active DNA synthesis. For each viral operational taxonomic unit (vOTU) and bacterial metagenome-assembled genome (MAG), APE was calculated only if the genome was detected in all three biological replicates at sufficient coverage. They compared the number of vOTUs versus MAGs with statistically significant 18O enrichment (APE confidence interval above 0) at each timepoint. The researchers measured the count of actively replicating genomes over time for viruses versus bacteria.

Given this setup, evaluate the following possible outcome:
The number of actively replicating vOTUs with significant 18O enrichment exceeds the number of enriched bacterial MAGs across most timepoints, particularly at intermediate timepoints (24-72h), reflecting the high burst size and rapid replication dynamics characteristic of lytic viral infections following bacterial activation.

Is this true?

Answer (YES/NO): YES